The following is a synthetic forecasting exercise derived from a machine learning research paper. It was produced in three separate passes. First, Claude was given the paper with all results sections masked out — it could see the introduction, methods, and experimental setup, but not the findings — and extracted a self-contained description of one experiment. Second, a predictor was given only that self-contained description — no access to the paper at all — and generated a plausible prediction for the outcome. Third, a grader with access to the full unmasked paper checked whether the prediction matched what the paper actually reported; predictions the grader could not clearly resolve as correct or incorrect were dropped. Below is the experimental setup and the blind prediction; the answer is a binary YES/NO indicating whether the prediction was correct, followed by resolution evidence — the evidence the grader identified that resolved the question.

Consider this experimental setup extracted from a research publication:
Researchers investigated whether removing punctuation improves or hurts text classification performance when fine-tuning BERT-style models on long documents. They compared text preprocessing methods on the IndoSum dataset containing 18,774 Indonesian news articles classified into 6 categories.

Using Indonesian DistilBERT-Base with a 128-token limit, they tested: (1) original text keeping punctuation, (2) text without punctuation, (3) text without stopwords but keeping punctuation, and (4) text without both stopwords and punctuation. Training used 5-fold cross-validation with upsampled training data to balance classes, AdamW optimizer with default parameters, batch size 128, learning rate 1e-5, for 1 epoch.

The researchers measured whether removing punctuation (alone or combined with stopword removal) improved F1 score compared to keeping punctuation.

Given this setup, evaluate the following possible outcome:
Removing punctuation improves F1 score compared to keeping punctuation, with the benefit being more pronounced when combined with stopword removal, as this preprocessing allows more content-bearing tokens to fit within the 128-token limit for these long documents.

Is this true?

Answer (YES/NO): NO